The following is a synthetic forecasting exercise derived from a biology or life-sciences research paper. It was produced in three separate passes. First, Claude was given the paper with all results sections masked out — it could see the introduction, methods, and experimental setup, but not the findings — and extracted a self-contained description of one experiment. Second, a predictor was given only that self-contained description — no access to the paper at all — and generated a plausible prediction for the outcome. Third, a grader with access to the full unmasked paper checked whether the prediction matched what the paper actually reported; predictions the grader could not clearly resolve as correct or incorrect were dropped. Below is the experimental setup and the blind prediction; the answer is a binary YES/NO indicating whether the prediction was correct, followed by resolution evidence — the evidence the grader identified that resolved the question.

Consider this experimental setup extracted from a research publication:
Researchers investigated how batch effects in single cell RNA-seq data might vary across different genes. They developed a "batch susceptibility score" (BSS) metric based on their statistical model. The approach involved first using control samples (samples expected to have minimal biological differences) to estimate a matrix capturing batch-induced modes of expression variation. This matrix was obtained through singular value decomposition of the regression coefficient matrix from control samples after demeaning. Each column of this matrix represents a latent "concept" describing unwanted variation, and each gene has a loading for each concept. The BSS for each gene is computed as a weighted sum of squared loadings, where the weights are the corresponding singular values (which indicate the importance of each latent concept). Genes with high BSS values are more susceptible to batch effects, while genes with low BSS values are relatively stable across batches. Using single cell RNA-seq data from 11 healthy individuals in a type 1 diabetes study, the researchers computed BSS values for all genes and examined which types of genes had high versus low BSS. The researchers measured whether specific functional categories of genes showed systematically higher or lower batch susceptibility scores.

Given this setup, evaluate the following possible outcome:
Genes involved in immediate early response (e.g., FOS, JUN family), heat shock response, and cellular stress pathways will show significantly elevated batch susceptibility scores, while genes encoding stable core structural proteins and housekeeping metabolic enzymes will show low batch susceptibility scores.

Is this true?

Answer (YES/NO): NO